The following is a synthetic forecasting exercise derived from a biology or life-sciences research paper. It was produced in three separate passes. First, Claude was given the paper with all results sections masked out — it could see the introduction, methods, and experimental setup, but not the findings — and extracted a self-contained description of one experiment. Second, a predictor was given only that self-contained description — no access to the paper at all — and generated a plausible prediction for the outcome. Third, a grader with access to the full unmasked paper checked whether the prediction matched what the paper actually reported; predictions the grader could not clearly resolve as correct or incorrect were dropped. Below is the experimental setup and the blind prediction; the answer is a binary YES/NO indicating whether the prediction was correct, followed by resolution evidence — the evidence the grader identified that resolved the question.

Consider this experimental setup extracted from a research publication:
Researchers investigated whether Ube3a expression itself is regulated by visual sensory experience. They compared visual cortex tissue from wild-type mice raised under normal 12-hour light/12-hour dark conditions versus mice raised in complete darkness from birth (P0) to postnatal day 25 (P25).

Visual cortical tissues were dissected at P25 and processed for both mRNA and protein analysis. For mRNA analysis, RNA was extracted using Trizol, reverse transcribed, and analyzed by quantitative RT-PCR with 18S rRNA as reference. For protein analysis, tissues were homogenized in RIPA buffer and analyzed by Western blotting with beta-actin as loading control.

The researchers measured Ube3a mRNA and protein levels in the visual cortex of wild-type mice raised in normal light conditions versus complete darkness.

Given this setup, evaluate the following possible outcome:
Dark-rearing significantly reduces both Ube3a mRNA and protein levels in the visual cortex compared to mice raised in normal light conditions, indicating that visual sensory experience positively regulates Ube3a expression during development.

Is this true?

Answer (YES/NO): NO